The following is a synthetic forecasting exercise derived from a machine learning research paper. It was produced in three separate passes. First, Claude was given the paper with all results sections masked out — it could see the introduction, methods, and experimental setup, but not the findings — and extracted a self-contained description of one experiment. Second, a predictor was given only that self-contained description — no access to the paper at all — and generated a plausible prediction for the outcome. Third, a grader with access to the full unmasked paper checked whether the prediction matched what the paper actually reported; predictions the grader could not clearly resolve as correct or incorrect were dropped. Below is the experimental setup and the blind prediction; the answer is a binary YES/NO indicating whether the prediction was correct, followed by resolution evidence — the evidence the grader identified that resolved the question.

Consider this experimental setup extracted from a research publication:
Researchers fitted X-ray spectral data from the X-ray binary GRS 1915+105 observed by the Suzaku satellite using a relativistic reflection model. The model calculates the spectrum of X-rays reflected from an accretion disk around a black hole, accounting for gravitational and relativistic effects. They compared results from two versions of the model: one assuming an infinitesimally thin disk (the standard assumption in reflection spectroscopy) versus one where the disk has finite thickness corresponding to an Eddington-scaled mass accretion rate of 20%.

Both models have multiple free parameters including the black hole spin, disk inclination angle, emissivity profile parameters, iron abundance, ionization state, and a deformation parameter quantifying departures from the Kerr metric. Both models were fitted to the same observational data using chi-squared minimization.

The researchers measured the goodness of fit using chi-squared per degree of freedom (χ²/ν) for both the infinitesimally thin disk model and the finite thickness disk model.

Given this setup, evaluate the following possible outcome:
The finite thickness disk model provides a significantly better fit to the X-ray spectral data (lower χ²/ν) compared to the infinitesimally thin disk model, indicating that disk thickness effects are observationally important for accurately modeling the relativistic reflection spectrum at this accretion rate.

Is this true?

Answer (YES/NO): NO